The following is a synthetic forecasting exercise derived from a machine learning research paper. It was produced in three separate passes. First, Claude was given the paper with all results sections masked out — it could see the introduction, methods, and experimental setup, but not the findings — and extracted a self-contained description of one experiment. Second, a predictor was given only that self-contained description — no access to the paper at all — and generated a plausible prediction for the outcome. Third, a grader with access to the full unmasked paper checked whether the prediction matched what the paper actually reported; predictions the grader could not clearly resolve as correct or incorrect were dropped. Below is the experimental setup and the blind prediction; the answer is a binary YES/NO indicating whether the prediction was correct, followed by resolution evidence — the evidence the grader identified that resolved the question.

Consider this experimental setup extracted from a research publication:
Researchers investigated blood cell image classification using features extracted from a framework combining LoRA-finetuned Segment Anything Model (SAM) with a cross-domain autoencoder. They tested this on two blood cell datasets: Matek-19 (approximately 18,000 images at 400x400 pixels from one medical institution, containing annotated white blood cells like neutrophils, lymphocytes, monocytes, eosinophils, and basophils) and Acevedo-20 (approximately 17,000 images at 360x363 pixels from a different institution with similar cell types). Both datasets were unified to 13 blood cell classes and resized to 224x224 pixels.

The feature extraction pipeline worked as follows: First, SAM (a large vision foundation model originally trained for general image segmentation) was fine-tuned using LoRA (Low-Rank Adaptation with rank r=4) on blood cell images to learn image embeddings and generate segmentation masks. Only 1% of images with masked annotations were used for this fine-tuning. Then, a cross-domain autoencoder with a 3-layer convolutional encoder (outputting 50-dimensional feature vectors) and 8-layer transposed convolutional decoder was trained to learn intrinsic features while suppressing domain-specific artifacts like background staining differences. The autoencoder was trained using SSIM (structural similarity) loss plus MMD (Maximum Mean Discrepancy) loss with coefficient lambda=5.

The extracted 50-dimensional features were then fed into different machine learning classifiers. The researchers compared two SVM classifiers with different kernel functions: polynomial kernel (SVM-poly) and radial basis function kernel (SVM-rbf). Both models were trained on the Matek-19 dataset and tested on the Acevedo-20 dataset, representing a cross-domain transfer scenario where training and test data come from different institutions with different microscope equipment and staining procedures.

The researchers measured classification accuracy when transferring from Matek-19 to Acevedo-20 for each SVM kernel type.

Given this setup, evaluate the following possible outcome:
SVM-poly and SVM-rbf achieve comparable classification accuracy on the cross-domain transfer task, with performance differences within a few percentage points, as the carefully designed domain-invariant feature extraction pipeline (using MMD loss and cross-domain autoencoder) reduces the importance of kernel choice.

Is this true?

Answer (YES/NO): NO